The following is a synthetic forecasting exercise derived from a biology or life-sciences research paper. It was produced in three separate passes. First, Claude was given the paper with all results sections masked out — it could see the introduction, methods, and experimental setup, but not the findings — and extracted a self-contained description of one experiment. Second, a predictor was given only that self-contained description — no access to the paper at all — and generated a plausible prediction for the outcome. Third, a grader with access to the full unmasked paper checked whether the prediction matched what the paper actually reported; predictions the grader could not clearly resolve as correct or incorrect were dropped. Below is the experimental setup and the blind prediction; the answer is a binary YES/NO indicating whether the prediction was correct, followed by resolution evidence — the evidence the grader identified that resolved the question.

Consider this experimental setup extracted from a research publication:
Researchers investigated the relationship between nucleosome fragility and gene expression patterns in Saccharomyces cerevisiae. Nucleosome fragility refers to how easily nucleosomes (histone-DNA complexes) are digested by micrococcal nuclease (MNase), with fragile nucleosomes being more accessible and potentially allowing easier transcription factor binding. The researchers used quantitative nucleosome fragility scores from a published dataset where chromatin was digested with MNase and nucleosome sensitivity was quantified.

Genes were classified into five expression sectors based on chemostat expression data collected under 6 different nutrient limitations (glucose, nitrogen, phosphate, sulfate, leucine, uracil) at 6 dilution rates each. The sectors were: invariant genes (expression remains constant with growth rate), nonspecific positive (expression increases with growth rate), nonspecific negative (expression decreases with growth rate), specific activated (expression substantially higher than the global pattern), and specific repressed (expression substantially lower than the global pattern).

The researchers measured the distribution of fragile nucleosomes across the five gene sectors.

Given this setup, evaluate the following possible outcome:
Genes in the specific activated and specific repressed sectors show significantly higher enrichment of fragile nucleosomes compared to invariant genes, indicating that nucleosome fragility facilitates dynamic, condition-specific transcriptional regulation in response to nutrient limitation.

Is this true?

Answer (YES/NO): NO